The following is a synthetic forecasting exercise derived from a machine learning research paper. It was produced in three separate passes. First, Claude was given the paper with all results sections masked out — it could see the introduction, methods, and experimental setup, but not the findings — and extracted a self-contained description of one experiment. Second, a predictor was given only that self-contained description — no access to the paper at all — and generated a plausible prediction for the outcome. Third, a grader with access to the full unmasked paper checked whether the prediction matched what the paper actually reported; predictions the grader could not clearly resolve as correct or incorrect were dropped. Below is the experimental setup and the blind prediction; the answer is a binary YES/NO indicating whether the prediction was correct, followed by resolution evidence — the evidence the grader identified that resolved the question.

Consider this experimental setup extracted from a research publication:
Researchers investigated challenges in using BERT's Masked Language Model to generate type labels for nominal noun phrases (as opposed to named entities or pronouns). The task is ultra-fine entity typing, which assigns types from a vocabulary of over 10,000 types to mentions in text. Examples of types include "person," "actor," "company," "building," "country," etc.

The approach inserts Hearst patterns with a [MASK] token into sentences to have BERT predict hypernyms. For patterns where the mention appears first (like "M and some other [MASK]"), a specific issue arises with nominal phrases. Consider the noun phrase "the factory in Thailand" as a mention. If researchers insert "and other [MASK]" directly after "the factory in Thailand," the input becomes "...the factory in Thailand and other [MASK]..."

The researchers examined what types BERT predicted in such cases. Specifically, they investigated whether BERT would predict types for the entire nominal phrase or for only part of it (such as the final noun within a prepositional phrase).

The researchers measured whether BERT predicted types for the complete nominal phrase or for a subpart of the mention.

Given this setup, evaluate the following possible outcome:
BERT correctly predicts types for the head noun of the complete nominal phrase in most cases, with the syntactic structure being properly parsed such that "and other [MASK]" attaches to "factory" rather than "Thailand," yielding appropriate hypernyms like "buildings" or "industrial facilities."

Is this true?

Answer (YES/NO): NO